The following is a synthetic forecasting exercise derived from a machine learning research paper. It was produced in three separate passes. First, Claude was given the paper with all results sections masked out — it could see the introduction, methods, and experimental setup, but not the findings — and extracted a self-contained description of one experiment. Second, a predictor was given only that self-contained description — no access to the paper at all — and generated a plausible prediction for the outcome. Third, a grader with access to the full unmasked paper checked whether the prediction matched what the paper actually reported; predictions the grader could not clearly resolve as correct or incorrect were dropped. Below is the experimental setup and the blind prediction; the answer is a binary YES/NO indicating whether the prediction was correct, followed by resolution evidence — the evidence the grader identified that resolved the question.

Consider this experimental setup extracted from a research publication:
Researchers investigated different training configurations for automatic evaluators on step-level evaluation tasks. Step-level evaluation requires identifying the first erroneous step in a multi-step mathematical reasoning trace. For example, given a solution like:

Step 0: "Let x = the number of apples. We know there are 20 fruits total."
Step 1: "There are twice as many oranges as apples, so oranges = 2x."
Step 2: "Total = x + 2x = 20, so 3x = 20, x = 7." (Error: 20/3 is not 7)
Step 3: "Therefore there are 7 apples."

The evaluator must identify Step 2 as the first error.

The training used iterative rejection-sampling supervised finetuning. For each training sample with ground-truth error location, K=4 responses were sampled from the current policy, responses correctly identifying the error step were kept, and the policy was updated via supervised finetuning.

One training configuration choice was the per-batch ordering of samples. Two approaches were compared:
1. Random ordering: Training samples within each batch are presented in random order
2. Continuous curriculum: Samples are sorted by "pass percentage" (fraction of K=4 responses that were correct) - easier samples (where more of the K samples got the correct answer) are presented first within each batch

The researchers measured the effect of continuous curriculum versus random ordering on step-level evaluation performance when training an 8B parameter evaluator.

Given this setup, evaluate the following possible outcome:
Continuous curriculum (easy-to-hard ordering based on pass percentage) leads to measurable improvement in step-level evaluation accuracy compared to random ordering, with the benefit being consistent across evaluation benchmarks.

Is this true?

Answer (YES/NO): NO